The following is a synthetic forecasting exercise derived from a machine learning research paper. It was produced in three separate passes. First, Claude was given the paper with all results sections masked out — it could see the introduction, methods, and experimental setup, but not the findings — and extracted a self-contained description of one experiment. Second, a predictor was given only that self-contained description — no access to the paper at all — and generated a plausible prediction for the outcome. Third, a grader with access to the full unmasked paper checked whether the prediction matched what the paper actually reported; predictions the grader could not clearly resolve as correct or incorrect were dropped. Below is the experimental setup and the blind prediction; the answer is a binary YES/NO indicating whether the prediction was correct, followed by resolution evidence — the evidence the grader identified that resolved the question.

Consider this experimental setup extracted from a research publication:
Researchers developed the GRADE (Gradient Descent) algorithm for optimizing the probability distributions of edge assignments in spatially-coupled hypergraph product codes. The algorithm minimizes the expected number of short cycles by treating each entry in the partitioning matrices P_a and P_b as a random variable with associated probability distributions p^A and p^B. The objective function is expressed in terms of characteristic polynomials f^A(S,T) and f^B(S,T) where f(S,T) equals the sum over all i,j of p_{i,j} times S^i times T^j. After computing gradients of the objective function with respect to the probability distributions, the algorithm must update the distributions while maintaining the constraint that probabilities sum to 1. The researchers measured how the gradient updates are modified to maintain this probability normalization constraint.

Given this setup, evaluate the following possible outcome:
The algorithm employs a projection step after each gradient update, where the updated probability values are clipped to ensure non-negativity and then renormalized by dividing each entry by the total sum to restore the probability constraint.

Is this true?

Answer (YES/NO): NO